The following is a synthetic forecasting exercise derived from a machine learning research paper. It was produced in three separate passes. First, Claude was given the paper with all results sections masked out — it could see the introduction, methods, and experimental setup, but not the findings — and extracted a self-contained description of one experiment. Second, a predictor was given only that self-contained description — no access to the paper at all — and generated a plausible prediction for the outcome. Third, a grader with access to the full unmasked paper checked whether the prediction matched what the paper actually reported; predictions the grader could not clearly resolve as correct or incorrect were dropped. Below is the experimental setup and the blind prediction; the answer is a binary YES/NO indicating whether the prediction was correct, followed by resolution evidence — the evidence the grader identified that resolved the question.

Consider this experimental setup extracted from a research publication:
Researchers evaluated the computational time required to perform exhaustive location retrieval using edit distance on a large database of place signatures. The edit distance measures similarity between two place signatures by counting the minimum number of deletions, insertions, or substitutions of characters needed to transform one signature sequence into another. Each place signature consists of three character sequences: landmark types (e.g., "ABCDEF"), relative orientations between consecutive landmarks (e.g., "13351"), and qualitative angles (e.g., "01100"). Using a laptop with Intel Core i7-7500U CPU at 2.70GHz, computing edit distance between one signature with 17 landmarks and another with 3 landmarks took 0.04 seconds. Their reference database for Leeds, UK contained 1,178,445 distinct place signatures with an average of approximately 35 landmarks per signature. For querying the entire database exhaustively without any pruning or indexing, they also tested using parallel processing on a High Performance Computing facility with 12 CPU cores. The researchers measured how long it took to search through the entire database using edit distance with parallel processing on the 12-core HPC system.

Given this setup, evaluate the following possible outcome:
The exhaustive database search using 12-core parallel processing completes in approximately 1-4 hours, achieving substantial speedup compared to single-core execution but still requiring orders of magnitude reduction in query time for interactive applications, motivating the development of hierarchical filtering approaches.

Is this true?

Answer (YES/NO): NO